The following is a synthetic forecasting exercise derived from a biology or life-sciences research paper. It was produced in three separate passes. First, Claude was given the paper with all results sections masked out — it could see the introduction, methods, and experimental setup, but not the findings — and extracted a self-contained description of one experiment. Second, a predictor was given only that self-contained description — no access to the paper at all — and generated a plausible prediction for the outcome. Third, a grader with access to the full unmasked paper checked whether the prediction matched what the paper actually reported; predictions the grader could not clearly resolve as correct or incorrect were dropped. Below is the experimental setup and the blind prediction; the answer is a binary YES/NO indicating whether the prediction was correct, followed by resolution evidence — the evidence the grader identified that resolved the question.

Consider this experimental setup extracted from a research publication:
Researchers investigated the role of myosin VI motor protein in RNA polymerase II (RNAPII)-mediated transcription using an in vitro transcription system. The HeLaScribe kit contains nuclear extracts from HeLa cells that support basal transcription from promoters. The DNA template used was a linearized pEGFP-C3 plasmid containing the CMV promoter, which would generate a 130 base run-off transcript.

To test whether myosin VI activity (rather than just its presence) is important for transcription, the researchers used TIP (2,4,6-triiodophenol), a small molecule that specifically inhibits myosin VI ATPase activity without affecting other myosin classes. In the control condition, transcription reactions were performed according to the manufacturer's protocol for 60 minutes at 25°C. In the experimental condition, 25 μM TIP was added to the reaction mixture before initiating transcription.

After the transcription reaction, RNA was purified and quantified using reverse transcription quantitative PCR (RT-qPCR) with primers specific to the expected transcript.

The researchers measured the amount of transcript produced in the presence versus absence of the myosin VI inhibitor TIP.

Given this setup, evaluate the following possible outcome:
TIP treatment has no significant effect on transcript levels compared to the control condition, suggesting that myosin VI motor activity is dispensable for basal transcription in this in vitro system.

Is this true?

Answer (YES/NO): NO